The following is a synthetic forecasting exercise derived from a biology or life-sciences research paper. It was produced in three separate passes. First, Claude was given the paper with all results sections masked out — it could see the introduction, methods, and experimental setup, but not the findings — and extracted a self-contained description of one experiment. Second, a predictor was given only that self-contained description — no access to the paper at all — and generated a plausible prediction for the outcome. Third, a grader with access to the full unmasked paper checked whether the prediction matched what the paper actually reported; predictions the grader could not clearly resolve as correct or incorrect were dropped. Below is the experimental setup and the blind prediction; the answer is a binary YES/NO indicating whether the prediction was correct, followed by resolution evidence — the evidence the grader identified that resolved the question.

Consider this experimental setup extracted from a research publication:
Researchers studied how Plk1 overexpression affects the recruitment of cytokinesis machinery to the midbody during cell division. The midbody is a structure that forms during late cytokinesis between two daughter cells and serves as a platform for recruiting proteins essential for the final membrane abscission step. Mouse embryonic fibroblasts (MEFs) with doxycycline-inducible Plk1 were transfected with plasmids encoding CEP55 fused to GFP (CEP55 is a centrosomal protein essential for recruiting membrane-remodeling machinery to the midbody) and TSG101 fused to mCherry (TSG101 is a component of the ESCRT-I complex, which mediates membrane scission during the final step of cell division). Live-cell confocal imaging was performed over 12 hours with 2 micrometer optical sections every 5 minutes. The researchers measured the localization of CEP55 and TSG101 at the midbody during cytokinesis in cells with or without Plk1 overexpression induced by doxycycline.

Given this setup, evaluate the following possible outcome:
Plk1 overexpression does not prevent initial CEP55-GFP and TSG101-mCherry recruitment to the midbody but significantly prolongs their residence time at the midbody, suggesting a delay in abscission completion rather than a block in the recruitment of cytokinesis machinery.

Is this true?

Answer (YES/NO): NO